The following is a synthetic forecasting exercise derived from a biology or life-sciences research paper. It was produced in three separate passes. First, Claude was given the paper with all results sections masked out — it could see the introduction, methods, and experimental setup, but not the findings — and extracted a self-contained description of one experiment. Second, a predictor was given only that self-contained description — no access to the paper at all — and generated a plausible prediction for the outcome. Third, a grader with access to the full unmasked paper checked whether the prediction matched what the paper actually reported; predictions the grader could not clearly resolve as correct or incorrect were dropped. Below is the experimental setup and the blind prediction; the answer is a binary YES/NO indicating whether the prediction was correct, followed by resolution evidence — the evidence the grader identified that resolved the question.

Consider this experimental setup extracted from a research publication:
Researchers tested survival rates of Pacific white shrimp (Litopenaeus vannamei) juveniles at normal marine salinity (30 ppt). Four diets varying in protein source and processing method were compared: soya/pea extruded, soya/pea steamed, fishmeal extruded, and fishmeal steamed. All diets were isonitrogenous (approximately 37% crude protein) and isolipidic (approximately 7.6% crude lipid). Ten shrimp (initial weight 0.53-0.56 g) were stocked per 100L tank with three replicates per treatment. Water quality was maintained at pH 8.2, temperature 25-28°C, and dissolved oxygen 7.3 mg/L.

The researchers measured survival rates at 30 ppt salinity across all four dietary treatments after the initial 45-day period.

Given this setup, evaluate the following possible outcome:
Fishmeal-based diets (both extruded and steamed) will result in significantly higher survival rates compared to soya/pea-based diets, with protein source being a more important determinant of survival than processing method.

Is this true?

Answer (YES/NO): NO